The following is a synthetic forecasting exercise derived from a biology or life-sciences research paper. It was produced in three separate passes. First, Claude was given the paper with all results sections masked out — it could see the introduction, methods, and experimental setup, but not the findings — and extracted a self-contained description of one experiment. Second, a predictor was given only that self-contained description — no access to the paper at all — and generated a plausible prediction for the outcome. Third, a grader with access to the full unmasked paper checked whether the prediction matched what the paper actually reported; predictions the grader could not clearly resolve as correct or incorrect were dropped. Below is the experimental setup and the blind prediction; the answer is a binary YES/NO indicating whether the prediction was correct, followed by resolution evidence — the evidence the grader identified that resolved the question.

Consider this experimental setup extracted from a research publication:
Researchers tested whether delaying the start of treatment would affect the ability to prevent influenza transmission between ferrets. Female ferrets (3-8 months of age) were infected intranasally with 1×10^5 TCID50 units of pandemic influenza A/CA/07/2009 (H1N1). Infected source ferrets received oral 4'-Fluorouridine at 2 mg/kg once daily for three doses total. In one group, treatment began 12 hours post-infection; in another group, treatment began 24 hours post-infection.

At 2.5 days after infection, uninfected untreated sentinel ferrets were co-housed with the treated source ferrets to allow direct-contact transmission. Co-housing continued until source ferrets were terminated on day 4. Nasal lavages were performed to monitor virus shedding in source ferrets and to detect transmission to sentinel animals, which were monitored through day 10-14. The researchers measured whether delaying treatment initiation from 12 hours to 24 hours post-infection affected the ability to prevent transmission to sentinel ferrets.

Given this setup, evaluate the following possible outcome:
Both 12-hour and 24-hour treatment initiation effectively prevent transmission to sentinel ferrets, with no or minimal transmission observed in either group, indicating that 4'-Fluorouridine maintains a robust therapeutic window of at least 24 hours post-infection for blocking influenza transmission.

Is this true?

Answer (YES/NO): NO